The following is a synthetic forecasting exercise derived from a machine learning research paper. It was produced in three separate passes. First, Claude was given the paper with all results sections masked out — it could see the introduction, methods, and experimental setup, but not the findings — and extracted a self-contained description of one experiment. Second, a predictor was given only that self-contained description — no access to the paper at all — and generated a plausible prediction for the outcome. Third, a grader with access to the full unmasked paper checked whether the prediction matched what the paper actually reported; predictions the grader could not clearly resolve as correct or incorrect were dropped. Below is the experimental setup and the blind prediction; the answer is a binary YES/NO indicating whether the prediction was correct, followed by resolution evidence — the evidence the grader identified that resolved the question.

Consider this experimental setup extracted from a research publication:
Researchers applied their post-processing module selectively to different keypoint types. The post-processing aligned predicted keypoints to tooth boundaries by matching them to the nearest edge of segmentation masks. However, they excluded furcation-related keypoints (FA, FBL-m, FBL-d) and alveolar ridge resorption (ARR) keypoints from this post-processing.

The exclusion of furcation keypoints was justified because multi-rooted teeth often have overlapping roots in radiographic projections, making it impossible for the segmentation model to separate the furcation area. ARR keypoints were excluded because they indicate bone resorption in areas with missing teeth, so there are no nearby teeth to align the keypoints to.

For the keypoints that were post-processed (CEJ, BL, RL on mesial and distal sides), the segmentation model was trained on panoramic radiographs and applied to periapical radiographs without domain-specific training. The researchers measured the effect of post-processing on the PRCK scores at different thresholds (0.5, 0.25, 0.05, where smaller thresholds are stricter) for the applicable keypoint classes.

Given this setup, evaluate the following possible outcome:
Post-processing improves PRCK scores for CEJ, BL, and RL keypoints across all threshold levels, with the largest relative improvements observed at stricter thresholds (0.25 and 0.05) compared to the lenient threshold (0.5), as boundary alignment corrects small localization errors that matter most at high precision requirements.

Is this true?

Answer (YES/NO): NO